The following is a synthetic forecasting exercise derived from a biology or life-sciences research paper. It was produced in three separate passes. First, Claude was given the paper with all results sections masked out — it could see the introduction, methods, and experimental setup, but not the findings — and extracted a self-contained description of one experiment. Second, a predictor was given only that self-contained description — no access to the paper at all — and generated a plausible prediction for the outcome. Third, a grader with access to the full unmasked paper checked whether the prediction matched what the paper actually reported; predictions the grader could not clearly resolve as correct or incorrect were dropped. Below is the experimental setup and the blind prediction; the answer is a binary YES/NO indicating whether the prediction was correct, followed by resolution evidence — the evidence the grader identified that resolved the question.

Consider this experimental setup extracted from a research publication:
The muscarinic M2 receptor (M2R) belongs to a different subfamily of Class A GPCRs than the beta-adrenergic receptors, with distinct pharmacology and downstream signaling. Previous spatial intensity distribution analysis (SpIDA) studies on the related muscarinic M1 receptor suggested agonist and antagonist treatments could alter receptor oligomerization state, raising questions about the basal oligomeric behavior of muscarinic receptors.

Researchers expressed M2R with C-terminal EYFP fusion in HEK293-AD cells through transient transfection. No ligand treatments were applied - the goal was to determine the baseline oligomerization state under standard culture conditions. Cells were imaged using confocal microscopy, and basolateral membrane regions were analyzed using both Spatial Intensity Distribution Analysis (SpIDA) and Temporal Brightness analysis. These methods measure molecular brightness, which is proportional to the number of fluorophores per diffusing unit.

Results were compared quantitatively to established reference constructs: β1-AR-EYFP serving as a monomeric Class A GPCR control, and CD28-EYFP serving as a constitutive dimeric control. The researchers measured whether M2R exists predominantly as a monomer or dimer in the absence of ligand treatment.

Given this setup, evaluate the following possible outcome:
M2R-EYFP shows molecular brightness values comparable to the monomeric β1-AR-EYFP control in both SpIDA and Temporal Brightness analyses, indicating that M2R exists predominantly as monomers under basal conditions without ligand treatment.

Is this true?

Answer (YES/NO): NO